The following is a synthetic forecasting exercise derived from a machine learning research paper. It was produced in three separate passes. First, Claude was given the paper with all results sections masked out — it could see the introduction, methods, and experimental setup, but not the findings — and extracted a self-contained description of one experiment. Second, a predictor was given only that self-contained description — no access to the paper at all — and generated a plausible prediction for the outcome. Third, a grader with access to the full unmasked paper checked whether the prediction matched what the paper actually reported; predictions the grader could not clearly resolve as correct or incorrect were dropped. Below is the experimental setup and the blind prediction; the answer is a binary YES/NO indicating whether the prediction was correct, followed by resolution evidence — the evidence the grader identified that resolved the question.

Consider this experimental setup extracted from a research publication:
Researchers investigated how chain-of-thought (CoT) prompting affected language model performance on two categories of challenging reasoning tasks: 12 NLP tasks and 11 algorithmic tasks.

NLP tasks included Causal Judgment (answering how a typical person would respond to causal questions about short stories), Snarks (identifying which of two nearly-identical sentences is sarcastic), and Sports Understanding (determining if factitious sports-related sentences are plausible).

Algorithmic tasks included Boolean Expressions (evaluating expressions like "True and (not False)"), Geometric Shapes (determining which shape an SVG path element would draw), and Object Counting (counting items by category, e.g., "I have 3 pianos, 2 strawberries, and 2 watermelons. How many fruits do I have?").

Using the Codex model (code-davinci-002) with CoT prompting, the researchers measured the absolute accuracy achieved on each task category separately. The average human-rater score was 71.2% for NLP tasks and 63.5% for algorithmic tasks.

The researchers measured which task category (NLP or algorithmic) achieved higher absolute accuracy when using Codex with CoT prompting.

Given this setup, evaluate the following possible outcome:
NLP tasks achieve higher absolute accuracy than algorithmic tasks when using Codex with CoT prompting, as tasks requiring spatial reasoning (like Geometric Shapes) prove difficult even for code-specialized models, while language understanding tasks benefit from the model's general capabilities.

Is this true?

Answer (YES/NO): NO